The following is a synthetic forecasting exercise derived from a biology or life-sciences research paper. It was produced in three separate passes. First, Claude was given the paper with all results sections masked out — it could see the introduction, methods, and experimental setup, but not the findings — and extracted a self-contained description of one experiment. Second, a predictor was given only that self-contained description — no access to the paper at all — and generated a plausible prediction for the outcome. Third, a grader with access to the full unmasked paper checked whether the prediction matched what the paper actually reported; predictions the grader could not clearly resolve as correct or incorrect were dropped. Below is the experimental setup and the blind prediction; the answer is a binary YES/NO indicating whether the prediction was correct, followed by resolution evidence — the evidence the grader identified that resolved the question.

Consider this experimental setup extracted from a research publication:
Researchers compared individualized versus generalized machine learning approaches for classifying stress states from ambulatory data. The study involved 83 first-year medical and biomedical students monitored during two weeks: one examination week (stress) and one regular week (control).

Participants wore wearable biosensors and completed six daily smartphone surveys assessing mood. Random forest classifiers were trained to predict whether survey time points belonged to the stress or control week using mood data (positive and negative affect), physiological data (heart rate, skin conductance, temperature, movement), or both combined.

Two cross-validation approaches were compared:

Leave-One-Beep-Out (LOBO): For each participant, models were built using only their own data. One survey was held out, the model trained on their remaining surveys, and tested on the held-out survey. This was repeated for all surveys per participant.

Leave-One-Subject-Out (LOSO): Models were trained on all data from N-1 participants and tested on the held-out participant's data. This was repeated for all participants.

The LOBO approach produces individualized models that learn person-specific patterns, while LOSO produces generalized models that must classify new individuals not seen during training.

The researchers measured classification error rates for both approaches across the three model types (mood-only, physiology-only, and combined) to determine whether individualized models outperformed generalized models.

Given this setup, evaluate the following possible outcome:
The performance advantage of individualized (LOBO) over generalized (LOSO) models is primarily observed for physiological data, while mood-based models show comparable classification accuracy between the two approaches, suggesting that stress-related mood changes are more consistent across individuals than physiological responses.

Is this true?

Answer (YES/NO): NO